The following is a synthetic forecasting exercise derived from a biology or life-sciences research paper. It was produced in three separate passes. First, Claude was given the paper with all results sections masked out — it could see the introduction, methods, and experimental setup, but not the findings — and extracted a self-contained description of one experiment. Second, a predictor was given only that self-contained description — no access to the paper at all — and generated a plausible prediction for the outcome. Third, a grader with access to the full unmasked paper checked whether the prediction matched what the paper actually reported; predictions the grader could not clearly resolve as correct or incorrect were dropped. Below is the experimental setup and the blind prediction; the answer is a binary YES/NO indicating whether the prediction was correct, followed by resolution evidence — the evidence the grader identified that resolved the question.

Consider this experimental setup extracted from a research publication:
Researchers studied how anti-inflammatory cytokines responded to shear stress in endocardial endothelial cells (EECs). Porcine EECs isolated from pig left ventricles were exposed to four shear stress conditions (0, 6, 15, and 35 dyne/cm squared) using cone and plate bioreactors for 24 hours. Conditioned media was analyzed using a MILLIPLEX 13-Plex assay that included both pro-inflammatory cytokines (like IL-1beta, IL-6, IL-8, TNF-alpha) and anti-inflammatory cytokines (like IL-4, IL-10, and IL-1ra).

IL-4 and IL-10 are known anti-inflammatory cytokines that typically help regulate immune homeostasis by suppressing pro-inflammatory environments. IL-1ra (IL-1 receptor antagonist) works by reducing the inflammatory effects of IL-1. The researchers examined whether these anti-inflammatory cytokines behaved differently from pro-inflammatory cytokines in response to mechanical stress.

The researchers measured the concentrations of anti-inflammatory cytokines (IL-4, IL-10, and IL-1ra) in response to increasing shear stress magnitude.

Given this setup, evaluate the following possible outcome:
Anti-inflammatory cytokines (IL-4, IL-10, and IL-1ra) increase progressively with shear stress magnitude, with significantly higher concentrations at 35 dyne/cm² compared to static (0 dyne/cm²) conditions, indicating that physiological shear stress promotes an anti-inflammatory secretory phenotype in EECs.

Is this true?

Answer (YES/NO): NO